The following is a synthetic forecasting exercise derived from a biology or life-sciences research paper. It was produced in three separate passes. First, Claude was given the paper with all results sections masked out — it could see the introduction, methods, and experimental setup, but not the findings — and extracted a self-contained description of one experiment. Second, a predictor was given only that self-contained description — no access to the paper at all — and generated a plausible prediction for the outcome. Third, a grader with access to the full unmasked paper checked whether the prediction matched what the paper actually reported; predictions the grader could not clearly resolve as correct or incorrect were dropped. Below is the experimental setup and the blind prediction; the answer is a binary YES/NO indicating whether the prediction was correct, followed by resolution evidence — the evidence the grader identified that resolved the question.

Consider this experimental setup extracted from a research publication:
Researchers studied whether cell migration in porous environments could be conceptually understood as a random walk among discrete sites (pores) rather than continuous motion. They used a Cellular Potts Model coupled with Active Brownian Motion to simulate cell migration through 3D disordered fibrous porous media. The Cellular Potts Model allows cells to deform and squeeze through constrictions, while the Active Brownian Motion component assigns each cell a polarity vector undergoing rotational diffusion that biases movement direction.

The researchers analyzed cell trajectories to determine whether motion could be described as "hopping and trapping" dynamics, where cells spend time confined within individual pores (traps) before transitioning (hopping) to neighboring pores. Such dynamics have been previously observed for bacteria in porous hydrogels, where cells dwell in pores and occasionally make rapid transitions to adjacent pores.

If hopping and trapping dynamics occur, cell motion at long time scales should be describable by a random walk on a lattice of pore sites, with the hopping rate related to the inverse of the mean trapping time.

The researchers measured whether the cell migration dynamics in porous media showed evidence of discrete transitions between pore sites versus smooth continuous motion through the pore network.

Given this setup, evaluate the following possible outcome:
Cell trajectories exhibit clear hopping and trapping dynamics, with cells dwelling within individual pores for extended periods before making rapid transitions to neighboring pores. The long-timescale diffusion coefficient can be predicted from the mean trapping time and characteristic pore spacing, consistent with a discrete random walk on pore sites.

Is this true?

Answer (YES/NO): YES